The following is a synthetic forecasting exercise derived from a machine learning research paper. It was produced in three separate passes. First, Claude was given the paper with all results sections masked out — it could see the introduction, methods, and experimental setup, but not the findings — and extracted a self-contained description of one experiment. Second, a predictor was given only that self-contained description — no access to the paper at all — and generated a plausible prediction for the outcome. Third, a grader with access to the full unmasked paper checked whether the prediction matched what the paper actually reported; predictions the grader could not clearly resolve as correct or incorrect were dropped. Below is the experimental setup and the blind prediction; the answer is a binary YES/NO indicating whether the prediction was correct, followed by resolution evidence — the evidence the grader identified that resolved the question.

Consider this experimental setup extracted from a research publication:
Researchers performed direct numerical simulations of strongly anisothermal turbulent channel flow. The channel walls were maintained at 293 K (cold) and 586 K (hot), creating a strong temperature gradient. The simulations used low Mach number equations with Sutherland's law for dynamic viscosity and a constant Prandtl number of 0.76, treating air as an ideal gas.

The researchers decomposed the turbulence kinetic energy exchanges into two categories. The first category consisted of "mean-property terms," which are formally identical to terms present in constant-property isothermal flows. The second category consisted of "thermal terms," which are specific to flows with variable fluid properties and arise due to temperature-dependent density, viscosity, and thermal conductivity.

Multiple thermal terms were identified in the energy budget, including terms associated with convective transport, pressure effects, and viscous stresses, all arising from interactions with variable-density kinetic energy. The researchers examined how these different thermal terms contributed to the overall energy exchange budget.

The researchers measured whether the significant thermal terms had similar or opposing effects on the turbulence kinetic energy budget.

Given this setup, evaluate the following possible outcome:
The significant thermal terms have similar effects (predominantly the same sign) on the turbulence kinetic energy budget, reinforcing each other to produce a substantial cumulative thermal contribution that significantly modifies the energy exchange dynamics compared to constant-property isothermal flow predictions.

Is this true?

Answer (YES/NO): NO